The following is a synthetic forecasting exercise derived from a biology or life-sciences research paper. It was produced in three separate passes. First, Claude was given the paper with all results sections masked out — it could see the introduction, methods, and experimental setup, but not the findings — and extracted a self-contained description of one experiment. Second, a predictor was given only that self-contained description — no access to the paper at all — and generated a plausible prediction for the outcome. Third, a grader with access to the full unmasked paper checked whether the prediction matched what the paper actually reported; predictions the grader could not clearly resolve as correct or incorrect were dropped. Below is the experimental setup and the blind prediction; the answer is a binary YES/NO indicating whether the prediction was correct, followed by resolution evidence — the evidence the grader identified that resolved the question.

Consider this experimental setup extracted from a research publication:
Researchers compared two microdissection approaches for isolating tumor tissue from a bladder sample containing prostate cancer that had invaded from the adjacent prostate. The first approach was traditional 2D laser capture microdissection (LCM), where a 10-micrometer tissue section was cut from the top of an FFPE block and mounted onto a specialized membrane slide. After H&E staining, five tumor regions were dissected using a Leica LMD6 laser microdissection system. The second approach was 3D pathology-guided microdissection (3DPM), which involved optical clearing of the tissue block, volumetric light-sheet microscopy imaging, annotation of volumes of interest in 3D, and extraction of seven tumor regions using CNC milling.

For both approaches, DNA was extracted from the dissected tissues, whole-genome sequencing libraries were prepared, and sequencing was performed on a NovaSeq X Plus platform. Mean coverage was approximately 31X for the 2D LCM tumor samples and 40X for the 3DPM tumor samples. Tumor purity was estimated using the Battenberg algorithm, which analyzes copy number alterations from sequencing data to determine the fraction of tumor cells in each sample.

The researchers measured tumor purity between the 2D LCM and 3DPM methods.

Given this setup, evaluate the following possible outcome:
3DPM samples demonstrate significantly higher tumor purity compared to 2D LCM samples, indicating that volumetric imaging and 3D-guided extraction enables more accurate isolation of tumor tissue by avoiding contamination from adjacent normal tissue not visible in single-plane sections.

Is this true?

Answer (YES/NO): NO